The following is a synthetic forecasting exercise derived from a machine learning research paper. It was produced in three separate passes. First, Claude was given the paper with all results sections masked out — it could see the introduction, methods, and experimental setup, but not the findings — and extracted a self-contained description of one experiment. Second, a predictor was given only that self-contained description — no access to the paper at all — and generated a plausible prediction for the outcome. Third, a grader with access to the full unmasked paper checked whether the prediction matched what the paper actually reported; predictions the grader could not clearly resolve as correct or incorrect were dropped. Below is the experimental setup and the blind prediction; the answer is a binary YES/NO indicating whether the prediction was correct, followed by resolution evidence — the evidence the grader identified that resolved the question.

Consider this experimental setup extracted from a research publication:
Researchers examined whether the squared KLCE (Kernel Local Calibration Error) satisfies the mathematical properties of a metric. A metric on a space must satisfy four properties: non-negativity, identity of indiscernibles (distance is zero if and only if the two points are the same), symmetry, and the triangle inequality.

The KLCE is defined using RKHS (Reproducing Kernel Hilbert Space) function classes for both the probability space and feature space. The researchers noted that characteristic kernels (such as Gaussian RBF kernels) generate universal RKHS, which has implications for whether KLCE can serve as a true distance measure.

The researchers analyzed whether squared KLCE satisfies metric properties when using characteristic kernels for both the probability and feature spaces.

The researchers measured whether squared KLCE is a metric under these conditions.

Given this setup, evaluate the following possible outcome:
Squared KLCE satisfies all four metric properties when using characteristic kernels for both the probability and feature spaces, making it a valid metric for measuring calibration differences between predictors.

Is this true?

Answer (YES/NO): YES